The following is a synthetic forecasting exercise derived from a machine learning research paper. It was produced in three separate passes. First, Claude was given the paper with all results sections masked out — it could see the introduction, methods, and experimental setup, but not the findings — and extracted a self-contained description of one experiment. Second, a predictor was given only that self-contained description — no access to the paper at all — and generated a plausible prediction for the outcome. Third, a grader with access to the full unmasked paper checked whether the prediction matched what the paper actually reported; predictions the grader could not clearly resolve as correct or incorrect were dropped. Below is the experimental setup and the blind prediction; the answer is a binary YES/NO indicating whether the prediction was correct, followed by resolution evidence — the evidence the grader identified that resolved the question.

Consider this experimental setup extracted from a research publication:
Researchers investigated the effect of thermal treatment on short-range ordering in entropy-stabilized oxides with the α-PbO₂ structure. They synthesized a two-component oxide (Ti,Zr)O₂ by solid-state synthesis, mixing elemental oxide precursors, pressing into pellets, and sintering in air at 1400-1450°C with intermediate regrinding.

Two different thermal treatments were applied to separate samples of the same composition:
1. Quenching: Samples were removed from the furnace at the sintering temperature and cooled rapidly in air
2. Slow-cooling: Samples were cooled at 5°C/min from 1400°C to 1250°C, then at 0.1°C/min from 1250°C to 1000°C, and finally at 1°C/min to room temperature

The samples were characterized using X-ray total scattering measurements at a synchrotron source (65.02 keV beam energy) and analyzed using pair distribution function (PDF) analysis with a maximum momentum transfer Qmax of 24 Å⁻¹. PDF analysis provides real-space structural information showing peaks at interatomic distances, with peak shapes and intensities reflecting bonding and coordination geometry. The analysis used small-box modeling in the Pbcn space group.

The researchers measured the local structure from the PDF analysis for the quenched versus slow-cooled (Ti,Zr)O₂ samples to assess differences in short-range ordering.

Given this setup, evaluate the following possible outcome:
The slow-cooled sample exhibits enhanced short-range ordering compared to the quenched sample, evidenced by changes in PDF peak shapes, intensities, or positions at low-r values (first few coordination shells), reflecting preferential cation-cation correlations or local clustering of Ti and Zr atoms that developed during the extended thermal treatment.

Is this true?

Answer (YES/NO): YES